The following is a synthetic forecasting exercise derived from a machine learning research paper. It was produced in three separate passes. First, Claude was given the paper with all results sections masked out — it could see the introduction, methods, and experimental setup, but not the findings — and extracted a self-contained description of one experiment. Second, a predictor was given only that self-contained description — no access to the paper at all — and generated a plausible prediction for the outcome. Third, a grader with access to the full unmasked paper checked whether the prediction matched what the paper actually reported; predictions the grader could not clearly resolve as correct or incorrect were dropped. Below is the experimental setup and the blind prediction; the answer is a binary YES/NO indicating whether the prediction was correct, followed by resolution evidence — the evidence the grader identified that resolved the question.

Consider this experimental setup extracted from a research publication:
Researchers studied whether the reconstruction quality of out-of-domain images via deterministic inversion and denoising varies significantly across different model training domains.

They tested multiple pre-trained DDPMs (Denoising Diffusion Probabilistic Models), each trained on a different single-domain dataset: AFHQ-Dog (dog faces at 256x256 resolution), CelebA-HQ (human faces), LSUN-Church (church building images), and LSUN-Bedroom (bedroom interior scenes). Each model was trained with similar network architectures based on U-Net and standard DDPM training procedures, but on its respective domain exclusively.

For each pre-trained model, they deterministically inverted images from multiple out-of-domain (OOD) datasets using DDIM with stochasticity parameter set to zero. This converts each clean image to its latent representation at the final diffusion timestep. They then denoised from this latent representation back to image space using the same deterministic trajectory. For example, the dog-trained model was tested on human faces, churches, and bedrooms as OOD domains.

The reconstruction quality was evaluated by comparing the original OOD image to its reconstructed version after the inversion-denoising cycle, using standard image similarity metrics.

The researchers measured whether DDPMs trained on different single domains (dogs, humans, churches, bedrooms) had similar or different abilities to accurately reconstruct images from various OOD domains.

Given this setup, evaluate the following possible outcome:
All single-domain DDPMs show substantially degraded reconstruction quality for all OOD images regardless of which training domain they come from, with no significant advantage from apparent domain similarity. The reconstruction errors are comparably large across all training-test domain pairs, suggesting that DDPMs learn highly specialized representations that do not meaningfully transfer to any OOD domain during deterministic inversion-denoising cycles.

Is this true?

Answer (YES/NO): NO